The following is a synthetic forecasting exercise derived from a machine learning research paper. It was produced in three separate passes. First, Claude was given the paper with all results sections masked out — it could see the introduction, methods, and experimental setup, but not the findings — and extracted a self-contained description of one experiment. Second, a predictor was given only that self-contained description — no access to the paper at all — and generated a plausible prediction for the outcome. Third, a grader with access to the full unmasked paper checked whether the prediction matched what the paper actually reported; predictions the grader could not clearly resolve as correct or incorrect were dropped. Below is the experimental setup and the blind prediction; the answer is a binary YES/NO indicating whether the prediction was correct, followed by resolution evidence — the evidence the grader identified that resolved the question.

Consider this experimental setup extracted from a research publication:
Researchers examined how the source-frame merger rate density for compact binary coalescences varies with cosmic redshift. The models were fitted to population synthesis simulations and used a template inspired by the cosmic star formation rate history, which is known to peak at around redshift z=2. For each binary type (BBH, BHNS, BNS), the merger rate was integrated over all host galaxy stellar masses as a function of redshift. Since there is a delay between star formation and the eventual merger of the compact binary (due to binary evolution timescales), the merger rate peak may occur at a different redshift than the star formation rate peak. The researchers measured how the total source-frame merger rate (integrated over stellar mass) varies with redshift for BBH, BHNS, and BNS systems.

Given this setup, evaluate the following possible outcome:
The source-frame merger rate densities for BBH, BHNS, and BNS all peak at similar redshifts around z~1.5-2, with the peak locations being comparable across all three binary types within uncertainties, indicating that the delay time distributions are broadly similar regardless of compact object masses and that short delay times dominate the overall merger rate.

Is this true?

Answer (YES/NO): NO